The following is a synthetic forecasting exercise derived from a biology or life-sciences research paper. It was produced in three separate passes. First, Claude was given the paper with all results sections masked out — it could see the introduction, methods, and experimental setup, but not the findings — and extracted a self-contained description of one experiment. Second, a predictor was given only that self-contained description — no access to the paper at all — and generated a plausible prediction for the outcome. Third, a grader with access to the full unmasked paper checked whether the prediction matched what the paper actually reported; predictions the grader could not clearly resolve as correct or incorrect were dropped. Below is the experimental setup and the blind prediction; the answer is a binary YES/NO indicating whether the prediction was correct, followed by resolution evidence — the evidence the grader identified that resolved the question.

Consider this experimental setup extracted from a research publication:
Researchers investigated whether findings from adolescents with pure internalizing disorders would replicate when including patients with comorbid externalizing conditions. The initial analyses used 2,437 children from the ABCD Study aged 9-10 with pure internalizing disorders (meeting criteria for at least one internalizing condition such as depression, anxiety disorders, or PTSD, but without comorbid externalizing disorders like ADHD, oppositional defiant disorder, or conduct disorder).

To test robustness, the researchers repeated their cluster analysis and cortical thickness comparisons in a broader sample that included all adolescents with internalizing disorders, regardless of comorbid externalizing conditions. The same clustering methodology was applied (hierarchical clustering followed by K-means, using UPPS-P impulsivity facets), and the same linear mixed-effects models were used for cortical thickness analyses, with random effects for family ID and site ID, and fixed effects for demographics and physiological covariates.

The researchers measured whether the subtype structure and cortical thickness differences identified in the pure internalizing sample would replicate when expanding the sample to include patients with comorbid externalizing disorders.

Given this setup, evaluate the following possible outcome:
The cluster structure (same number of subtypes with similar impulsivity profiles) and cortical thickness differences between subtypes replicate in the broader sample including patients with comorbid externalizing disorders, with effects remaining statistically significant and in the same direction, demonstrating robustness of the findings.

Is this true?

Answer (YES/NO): YES